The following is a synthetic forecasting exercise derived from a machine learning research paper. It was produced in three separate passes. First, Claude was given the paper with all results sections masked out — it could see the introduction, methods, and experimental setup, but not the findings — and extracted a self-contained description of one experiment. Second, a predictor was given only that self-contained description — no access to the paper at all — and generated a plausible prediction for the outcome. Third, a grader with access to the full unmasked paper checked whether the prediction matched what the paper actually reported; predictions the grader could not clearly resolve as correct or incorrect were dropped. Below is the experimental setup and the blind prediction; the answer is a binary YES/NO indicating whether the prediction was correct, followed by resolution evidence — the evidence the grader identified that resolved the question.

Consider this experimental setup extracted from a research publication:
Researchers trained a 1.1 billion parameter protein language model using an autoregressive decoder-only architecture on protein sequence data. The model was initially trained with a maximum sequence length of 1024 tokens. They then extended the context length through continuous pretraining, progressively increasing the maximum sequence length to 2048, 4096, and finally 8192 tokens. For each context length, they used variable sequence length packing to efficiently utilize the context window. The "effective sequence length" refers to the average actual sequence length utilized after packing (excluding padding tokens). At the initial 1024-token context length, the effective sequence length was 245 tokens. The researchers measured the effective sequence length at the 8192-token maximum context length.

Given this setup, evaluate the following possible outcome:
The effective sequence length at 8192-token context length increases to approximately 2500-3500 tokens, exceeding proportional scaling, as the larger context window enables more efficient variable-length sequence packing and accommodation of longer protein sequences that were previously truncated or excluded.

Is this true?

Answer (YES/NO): NO